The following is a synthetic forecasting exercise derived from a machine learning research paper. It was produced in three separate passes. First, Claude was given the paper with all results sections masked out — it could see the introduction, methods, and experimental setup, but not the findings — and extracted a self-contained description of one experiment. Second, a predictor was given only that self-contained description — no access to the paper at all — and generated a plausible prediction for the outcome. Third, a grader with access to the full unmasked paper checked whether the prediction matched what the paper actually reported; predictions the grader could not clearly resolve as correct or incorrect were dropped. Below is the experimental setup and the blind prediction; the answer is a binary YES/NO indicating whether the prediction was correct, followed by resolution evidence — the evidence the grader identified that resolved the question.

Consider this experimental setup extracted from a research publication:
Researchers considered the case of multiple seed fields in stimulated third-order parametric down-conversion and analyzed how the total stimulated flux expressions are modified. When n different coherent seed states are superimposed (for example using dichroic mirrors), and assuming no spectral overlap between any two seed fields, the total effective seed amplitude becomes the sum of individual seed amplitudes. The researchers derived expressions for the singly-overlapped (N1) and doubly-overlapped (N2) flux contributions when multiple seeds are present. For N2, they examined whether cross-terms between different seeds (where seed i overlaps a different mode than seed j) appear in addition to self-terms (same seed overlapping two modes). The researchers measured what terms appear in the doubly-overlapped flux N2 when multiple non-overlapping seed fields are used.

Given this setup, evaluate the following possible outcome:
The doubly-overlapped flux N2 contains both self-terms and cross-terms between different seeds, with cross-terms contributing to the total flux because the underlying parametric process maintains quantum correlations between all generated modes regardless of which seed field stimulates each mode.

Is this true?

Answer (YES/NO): YES